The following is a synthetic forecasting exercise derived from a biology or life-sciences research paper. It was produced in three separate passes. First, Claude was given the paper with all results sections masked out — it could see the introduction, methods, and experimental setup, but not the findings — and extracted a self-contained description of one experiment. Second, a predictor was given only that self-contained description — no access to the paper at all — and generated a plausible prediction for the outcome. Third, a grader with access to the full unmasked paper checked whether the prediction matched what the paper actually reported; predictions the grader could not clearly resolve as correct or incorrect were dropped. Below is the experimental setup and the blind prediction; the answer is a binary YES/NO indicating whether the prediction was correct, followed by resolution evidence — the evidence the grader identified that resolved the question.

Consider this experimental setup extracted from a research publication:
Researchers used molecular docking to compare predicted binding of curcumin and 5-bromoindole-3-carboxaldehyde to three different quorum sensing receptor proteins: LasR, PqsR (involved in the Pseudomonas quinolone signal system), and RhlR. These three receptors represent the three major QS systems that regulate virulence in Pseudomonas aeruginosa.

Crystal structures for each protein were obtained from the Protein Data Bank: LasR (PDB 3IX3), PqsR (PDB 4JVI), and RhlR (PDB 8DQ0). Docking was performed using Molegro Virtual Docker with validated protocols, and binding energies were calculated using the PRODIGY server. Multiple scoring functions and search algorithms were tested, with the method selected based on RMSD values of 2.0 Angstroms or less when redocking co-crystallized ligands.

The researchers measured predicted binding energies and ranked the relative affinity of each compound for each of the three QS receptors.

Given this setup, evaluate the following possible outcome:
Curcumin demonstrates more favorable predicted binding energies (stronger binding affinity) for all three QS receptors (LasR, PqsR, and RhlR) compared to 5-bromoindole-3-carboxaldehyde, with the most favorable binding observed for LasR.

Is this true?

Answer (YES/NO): YES